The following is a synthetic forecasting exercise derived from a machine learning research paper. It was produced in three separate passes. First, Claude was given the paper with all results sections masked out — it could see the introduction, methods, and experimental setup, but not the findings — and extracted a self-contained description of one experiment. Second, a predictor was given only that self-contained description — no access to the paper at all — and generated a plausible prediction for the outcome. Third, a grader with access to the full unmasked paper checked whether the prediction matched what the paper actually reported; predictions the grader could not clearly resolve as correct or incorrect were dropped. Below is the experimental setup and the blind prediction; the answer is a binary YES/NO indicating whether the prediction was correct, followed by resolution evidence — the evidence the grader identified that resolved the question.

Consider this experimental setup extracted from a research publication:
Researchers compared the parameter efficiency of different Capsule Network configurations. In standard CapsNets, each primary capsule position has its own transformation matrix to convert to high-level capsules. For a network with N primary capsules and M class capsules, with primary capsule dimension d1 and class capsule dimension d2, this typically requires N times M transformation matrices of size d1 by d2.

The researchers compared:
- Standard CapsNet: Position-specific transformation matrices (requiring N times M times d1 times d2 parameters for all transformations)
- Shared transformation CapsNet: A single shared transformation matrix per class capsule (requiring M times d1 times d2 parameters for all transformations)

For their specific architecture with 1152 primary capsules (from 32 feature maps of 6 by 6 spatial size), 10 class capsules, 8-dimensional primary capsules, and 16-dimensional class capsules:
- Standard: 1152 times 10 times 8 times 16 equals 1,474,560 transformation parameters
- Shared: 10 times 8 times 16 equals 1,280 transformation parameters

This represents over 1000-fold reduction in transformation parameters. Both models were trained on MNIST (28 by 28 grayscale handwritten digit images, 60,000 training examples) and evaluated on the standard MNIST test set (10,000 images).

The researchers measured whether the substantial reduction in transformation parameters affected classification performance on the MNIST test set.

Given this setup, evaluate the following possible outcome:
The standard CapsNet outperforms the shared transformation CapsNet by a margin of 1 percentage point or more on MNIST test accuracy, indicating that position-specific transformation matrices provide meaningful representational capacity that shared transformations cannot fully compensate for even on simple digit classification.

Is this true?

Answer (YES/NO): NO